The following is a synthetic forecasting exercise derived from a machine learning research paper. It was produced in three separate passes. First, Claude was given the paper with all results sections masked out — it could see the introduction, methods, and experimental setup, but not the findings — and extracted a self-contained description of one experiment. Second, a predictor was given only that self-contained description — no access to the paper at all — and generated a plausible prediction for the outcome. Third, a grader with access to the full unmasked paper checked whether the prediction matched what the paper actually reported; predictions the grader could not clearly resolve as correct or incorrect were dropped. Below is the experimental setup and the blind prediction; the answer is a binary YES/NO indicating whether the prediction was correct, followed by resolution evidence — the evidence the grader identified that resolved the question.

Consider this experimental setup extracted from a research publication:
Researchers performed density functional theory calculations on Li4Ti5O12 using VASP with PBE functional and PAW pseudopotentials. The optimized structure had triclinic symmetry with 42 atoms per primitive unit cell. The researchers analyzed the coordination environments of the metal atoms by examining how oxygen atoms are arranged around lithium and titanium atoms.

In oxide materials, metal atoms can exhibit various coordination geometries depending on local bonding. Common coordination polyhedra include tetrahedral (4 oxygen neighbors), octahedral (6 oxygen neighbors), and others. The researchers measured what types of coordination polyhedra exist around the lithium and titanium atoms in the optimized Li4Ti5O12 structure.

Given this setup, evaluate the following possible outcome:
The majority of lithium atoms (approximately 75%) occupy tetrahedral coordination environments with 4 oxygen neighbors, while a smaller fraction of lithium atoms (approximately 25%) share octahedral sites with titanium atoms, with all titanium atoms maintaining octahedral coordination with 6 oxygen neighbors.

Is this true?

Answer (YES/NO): NO